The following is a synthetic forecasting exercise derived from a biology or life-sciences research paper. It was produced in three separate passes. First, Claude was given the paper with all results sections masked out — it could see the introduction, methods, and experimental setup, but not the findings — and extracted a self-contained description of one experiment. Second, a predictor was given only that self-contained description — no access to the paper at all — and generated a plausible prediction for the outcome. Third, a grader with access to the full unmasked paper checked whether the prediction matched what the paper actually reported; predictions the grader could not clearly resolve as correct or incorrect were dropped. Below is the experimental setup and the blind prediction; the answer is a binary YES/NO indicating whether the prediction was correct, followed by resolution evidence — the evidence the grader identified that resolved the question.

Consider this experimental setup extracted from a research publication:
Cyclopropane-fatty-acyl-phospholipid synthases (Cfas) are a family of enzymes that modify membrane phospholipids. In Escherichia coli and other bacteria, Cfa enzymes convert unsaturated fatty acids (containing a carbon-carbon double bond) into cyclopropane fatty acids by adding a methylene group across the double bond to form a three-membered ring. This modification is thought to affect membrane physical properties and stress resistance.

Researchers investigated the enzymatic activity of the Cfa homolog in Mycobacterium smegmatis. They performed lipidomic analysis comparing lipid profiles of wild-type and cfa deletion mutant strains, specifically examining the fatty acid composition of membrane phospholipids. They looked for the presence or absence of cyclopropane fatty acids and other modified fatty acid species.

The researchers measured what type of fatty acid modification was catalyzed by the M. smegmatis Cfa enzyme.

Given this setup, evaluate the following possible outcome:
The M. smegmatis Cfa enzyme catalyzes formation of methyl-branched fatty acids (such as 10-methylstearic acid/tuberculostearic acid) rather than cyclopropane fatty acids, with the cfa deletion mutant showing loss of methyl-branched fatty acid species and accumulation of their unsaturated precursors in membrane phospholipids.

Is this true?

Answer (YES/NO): YES